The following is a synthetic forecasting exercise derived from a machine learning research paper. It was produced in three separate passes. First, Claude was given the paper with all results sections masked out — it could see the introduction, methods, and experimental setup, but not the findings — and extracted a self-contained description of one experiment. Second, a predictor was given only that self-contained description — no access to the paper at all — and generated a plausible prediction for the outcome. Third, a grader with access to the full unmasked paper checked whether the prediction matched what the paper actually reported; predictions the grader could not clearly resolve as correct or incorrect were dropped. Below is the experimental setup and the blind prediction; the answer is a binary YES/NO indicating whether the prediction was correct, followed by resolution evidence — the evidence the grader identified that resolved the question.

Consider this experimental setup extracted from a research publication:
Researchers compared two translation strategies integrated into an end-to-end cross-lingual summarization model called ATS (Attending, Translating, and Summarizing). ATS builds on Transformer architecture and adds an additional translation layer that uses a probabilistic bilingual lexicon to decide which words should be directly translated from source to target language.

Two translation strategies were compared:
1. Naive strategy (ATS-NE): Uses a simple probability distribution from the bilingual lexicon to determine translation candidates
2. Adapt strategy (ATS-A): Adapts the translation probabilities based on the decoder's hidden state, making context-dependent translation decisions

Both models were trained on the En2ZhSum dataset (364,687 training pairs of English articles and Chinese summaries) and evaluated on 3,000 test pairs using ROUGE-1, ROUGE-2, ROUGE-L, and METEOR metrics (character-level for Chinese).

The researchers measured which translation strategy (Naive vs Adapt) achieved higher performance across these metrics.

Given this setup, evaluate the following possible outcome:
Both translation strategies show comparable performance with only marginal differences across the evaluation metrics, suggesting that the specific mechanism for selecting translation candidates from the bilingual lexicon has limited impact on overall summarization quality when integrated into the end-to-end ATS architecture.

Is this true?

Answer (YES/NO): NO